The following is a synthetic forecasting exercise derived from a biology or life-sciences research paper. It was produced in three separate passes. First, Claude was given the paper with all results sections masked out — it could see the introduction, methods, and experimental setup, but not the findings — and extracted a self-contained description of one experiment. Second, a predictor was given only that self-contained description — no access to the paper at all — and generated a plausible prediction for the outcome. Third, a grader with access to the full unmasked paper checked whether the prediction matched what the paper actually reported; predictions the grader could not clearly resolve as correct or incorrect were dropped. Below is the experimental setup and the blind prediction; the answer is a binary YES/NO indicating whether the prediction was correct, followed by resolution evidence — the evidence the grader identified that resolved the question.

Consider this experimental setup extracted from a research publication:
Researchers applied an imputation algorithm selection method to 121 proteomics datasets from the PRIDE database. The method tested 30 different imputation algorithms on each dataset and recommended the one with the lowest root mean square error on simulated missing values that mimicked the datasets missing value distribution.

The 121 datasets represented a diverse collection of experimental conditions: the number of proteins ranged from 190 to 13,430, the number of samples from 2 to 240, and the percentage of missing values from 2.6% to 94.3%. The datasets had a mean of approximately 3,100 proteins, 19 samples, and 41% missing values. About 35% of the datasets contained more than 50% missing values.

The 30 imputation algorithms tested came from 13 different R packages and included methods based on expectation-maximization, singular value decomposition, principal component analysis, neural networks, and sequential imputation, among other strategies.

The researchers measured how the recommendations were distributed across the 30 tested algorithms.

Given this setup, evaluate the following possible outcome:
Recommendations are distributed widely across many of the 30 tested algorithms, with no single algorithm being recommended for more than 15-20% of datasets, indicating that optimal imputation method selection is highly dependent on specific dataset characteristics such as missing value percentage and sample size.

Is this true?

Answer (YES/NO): NO